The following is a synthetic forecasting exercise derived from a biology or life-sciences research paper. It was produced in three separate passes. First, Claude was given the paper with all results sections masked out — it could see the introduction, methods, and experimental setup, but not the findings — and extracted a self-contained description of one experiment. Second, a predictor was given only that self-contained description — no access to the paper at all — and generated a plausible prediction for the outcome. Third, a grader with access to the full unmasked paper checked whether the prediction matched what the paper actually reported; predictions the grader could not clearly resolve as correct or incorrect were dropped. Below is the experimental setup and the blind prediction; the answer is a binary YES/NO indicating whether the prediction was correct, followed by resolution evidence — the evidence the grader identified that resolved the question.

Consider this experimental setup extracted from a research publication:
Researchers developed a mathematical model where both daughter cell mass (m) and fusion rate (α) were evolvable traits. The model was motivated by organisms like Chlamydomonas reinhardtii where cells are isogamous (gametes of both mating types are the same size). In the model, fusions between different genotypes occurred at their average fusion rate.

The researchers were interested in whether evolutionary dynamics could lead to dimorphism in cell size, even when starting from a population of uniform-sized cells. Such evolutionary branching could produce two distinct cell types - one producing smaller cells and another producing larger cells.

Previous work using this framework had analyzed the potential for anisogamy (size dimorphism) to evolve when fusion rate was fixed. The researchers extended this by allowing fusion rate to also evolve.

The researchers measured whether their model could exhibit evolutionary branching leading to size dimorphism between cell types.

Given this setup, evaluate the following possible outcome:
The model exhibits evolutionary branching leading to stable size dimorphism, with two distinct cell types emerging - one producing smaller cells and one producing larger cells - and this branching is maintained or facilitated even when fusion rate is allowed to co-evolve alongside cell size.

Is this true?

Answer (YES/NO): YES